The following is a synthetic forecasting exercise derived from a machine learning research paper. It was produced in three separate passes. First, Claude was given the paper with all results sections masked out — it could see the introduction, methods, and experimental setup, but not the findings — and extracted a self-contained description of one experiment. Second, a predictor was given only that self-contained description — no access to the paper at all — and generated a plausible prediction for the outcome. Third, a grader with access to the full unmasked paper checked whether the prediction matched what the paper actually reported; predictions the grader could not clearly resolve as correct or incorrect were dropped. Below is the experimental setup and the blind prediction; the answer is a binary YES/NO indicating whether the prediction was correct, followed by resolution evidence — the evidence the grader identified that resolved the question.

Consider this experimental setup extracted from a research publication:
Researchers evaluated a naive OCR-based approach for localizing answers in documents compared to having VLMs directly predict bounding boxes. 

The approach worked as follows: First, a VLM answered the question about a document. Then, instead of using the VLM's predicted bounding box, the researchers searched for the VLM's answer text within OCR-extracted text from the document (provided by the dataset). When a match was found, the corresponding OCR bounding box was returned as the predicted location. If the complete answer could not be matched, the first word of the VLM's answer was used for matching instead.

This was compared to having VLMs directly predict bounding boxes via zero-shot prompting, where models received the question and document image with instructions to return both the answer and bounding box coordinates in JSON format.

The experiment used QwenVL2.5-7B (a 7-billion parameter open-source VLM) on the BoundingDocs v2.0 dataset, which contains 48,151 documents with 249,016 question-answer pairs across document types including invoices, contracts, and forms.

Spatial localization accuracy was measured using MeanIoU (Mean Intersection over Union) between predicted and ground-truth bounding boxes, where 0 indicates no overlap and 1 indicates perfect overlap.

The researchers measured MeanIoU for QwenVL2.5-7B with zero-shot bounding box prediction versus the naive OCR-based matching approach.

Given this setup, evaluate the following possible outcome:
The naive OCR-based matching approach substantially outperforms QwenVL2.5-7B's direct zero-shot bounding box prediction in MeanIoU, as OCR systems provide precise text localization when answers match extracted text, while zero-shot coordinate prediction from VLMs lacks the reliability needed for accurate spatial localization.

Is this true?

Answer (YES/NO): YES